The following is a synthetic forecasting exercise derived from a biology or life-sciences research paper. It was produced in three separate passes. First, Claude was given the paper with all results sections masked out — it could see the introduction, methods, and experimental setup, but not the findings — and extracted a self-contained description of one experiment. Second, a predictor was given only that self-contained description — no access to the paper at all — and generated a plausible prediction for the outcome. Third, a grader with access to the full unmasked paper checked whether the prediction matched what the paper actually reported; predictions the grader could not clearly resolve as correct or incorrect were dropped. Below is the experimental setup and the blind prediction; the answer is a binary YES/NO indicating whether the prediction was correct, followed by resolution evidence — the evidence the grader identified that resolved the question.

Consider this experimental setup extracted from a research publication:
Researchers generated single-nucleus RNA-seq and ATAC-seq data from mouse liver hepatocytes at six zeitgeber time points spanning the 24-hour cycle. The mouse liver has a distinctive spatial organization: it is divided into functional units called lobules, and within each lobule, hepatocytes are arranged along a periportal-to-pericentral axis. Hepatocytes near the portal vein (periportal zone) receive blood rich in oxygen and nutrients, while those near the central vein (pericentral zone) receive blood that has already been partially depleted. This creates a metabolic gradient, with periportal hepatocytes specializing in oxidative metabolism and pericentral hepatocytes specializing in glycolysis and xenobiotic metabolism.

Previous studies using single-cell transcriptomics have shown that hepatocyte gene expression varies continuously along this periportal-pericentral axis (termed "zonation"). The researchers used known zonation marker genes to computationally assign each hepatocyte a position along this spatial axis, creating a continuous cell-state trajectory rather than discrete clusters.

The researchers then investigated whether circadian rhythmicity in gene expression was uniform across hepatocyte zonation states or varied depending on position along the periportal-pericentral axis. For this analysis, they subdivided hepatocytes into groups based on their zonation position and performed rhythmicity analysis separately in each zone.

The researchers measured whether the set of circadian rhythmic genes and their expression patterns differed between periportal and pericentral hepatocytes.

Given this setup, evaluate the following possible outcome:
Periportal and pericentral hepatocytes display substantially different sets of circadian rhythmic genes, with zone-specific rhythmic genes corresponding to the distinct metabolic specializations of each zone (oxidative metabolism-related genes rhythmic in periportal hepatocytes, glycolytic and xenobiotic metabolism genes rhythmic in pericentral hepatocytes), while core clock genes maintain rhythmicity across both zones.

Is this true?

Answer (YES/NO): NO